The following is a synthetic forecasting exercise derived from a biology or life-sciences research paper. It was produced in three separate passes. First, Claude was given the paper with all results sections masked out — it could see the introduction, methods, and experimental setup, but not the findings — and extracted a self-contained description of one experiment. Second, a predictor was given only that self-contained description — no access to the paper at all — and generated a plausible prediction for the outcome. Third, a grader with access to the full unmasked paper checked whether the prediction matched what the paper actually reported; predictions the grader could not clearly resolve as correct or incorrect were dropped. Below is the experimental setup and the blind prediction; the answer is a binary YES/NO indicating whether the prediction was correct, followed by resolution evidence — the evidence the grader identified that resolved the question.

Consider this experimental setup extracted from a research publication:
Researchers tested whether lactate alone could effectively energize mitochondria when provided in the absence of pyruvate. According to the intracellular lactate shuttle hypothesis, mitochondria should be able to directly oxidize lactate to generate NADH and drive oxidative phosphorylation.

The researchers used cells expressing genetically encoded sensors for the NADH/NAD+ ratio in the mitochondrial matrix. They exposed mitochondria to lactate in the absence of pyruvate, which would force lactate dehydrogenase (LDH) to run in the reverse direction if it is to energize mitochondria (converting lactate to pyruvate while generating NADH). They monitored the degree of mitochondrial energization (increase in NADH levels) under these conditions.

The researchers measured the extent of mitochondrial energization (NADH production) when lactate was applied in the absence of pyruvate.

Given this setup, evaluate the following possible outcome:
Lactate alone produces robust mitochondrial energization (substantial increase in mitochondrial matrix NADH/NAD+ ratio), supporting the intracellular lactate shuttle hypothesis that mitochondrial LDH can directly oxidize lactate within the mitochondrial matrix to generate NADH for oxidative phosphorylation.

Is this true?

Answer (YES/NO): NO